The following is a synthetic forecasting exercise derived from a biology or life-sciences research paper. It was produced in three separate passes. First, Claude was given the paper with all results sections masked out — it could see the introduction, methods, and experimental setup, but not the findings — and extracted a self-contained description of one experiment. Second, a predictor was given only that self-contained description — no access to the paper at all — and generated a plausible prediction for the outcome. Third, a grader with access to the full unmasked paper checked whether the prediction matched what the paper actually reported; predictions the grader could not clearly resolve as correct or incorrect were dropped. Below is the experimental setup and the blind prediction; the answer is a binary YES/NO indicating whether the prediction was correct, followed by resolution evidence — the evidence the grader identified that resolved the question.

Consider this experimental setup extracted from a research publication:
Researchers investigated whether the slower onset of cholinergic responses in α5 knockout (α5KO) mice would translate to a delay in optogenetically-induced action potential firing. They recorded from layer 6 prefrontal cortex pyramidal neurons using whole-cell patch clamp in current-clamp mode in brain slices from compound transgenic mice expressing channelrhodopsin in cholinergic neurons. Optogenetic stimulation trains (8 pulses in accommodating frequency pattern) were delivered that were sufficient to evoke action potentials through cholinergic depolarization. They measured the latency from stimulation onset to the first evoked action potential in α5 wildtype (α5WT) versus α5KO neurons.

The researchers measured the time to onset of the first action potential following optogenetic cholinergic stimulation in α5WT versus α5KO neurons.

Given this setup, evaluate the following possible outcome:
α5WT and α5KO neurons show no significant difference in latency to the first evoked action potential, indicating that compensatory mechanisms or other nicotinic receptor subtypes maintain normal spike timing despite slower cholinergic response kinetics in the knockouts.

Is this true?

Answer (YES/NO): NO